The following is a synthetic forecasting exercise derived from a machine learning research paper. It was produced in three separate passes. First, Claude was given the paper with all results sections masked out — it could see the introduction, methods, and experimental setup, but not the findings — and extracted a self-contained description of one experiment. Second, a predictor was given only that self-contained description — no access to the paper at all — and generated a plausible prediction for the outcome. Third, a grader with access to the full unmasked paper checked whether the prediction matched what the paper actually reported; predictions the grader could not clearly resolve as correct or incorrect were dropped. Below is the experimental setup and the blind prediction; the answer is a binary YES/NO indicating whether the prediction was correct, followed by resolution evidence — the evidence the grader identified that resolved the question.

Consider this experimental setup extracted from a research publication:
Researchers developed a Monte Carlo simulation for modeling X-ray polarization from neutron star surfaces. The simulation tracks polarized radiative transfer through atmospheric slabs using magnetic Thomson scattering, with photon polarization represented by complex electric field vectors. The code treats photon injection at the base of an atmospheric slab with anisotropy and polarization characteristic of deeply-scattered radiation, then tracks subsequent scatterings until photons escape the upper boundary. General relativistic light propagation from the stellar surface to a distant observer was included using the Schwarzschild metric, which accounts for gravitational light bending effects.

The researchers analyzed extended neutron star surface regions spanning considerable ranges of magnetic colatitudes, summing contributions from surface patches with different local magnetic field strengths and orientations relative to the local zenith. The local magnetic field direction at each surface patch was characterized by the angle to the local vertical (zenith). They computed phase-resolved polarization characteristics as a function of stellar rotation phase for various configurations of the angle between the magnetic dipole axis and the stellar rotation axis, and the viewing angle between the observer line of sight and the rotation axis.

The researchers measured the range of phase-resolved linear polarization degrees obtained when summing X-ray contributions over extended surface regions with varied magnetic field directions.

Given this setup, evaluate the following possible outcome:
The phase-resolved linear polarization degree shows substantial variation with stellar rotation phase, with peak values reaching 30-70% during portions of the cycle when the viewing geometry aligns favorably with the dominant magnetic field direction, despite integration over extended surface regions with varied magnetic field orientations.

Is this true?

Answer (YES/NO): NO